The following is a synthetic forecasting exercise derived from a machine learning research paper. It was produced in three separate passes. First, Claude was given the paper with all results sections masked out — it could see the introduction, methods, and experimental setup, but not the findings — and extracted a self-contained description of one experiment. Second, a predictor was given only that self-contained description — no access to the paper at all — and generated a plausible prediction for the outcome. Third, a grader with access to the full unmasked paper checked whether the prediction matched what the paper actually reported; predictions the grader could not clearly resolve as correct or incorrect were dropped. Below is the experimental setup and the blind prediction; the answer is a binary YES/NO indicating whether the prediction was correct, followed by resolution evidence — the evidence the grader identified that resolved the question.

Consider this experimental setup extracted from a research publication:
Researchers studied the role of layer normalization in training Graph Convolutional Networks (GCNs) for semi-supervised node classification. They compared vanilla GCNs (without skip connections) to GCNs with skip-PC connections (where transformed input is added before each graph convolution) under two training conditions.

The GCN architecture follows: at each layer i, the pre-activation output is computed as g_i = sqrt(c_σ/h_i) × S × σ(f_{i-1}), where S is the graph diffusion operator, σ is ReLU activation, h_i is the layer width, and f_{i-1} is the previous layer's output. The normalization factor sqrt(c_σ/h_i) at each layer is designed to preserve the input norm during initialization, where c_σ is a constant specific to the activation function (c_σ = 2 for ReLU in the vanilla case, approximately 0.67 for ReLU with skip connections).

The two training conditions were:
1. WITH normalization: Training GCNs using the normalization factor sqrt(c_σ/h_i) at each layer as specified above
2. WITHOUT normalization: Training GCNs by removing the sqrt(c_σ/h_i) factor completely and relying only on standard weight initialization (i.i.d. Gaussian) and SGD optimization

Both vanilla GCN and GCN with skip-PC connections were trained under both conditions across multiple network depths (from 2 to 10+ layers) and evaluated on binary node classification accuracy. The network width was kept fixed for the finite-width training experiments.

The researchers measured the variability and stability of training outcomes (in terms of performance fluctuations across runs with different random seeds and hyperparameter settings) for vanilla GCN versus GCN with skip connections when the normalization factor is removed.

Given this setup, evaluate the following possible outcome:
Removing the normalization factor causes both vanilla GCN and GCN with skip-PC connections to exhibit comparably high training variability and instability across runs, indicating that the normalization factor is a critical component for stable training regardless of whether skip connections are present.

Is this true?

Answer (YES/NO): NO